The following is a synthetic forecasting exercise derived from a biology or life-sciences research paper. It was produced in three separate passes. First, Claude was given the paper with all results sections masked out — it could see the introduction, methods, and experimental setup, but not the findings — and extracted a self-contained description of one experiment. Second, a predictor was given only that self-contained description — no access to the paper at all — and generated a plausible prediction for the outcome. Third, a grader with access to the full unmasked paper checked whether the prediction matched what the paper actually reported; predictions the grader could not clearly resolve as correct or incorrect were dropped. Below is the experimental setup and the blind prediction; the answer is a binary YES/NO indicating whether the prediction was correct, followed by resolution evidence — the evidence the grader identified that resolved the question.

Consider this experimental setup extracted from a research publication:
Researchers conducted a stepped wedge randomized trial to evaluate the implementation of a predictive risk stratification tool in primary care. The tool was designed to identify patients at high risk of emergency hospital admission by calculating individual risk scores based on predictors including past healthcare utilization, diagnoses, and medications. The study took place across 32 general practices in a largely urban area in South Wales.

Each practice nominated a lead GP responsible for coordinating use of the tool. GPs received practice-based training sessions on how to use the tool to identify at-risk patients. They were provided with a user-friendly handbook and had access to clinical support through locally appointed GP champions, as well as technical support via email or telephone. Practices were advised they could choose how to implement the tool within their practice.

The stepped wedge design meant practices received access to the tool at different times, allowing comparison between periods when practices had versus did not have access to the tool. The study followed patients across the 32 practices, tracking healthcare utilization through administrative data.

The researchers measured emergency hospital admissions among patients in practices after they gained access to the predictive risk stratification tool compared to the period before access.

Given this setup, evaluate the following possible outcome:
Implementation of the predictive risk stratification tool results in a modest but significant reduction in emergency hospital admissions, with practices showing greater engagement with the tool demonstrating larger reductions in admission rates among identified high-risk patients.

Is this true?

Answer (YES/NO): NO